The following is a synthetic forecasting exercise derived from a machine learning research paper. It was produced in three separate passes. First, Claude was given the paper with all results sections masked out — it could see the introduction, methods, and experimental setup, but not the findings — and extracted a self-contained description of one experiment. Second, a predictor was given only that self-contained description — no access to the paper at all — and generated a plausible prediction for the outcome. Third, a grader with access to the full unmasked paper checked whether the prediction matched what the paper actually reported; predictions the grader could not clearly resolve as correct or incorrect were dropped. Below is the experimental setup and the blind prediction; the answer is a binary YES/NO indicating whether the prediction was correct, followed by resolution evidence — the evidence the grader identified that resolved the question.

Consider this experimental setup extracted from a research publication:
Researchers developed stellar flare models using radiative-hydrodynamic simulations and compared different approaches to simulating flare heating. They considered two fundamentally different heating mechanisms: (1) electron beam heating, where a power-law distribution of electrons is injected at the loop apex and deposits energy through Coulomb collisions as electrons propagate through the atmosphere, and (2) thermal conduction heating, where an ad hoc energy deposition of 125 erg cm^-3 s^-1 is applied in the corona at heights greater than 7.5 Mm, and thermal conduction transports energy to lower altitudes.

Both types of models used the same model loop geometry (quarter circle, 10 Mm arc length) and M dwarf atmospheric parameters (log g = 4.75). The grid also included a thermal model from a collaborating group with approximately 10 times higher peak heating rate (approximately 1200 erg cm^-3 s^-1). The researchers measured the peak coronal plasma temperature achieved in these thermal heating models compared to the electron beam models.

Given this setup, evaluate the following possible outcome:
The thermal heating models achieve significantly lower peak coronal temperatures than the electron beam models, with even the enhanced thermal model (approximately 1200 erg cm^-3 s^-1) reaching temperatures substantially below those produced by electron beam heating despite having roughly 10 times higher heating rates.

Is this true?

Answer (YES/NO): NO